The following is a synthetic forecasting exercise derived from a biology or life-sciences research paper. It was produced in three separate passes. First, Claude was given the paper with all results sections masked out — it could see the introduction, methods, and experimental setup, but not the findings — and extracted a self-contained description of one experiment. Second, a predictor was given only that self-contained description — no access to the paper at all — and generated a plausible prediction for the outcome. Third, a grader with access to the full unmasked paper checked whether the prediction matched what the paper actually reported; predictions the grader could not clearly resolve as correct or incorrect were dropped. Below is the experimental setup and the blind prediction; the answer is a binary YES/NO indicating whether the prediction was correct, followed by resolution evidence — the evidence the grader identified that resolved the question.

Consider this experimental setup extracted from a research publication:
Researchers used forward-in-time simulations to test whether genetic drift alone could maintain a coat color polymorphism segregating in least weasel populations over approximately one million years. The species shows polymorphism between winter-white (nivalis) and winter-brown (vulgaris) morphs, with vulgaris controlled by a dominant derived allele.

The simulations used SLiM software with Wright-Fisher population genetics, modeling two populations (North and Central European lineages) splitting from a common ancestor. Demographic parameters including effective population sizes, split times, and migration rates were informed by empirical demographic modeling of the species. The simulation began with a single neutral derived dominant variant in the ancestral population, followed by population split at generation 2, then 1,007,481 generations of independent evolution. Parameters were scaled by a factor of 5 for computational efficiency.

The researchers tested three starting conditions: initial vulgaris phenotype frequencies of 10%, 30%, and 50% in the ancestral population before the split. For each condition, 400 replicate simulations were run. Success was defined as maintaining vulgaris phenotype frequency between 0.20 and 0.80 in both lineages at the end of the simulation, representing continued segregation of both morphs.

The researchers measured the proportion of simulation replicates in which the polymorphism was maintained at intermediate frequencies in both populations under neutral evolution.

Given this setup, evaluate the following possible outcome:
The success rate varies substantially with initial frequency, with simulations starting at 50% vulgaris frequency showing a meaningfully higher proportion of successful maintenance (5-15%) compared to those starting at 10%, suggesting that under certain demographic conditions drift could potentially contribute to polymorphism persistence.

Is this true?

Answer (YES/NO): NO